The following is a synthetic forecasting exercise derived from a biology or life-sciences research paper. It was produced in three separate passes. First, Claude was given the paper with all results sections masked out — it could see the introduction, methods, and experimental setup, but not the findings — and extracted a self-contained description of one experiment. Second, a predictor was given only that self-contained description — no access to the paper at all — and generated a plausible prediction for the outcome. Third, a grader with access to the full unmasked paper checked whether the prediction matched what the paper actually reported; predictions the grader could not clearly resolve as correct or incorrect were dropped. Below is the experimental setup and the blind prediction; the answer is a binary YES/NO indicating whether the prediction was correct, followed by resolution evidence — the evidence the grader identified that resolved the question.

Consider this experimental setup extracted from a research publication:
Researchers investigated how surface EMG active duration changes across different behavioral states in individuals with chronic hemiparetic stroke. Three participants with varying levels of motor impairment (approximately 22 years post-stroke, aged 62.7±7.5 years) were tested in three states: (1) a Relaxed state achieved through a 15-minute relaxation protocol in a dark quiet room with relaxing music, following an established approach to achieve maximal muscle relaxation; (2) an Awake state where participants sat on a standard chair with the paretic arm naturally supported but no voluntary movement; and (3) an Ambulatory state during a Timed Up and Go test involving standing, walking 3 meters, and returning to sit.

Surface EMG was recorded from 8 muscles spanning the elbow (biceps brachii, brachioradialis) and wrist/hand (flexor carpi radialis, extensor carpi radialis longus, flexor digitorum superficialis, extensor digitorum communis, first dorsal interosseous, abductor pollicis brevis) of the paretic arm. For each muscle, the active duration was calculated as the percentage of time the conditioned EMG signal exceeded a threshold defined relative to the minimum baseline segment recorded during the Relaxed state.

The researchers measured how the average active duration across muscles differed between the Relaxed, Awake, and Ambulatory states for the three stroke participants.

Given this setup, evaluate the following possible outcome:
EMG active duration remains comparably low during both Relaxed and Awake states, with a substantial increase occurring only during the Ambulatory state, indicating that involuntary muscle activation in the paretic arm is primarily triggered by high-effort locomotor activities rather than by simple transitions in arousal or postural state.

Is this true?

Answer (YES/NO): NO